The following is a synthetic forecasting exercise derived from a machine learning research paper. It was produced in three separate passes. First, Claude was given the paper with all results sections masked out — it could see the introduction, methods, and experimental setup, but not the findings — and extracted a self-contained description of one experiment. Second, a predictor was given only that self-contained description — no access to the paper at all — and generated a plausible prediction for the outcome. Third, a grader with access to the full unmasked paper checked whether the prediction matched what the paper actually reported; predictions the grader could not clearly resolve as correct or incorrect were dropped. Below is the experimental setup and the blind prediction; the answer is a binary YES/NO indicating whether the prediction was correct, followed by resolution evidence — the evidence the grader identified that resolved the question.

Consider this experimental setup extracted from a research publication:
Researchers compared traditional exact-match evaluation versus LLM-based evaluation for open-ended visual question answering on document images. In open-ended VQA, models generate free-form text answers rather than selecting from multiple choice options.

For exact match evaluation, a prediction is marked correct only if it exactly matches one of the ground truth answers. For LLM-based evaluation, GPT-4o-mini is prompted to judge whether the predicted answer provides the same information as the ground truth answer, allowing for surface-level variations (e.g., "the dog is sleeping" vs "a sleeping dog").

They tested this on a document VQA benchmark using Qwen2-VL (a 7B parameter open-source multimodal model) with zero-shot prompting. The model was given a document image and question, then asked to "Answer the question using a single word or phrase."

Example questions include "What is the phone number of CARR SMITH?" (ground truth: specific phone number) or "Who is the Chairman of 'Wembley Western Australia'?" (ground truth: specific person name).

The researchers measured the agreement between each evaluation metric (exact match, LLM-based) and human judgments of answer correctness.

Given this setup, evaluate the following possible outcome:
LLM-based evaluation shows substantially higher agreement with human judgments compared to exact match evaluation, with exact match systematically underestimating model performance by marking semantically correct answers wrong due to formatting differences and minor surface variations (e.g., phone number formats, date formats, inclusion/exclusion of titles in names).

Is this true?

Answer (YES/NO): YES